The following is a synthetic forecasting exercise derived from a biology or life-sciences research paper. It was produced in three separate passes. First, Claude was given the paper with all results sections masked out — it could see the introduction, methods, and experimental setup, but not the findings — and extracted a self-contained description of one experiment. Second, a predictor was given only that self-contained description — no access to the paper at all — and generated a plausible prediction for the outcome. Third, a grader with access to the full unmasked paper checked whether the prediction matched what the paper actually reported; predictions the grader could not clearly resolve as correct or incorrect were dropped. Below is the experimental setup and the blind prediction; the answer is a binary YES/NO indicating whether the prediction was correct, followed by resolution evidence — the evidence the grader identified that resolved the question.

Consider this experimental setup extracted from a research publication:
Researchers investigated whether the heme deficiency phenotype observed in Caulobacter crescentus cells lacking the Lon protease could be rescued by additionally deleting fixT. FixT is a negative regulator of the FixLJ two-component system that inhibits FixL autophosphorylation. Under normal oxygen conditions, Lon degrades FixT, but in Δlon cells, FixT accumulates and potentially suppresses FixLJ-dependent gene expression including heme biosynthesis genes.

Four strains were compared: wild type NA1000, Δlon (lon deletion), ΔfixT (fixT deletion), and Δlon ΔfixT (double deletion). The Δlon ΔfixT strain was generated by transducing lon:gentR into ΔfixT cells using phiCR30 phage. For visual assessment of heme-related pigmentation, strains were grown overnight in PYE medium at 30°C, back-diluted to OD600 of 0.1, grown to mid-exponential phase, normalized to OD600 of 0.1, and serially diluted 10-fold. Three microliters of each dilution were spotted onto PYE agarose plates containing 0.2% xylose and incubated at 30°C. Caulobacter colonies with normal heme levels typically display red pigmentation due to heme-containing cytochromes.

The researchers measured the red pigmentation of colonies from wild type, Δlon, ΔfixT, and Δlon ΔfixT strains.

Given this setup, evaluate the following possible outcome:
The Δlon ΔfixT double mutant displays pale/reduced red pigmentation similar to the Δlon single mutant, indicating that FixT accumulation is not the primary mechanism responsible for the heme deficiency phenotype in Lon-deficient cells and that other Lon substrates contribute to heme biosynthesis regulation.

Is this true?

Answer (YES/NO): NO